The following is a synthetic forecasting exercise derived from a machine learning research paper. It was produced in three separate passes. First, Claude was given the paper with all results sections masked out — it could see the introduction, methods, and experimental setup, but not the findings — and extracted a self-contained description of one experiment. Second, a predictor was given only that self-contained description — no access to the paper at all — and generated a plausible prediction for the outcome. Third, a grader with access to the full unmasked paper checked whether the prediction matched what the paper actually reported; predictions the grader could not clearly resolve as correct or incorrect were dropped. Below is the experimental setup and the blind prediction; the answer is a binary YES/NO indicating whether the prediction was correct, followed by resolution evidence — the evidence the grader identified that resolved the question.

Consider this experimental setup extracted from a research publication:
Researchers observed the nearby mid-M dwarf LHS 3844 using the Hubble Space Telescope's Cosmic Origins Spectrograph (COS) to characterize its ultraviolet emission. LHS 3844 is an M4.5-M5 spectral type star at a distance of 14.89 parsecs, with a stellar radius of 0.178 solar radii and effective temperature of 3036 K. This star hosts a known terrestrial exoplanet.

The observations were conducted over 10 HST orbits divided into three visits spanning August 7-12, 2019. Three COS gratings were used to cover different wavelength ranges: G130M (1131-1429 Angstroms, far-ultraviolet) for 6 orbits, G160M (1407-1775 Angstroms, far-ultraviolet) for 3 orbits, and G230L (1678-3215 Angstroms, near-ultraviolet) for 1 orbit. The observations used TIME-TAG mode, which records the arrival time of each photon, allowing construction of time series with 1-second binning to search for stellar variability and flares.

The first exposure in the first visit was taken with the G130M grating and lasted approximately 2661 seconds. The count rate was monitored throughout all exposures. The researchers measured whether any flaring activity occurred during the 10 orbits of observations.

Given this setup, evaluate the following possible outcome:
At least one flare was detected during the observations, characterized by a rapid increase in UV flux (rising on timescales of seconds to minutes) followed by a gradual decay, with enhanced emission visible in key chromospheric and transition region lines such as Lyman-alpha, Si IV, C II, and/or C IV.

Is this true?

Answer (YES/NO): YES